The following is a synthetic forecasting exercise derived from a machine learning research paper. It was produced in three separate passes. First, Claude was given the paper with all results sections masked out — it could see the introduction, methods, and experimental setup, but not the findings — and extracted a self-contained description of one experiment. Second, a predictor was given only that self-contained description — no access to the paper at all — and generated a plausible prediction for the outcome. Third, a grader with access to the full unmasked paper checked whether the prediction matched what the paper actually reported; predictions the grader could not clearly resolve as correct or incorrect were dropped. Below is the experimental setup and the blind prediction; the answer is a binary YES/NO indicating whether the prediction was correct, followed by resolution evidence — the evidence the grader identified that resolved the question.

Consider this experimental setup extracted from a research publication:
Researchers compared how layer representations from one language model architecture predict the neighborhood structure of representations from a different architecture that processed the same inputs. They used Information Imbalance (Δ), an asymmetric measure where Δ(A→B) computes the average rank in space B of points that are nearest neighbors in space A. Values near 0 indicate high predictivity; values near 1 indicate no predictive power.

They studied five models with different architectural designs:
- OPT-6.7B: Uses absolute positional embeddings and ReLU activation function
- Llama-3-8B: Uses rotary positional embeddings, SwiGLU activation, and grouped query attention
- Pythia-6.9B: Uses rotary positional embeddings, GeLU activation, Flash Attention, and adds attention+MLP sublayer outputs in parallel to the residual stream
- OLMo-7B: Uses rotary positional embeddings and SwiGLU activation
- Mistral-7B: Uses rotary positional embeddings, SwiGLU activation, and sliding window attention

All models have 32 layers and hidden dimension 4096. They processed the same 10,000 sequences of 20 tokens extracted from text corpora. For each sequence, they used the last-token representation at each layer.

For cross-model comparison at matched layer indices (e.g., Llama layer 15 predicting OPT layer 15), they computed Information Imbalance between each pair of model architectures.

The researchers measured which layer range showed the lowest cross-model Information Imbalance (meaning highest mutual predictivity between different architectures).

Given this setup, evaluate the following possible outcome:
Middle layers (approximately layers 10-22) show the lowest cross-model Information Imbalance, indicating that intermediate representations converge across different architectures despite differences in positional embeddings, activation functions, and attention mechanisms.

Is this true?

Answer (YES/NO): NO